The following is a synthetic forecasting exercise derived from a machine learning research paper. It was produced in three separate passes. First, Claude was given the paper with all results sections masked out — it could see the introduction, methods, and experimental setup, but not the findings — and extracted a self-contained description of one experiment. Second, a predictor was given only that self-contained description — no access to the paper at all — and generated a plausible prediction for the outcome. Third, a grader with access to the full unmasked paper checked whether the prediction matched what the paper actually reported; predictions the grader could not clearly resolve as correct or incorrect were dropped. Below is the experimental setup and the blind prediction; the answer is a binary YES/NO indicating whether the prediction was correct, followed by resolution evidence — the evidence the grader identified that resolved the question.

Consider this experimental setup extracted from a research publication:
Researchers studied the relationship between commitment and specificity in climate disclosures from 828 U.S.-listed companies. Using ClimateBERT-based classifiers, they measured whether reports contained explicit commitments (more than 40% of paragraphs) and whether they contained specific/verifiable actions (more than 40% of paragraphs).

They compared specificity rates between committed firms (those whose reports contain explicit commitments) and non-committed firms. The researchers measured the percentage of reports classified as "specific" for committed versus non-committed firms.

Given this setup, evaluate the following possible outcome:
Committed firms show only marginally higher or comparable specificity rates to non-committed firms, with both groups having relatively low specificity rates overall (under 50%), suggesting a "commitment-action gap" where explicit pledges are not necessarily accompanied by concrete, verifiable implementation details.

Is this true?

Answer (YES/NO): NO